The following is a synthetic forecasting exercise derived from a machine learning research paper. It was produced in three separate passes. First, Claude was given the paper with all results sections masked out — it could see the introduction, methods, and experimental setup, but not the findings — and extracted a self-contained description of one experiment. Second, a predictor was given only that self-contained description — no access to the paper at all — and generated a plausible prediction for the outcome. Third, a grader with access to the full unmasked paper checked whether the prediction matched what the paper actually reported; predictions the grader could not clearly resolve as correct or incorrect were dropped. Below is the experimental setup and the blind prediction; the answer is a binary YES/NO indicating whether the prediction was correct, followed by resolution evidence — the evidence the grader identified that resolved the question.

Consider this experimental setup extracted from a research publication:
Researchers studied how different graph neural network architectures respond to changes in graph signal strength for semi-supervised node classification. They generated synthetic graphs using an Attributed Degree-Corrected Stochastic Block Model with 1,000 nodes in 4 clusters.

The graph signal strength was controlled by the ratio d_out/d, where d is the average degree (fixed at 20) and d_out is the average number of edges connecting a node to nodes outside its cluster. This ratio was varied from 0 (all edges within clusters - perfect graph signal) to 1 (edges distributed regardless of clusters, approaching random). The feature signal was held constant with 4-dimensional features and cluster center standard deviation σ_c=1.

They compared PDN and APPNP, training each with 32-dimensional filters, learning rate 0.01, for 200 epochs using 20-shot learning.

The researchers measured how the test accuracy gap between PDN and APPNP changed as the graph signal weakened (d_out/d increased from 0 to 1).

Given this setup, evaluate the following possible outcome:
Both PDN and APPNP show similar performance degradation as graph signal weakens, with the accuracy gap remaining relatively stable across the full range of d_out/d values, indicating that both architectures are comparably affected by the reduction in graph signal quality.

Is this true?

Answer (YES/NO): NO